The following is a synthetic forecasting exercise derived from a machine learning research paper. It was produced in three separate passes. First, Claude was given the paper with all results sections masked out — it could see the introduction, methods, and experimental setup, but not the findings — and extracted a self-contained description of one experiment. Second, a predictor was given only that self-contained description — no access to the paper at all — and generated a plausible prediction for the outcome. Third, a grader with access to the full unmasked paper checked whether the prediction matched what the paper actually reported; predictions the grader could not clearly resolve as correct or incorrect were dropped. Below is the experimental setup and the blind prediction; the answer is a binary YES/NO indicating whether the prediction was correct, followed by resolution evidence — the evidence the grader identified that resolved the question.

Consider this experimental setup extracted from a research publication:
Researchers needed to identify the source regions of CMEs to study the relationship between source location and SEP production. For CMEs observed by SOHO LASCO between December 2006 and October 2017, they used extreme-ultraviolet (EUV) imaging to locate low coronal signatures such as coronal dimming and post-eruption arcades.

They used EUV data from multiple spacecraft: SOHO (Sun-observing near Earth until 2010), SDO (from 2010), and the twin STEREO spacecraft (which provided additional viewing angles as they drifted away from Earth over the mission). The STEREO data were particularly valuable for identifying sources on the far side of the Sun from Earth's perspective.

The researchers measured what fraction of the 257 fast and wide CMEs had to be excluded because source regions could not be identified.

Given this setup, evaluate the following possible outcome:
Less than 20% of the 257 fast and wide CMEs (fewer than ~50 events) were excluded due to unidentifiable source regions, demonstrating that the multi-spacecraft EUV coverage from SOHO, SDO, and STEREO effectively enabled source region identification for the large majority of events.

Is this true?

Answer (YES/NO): YES